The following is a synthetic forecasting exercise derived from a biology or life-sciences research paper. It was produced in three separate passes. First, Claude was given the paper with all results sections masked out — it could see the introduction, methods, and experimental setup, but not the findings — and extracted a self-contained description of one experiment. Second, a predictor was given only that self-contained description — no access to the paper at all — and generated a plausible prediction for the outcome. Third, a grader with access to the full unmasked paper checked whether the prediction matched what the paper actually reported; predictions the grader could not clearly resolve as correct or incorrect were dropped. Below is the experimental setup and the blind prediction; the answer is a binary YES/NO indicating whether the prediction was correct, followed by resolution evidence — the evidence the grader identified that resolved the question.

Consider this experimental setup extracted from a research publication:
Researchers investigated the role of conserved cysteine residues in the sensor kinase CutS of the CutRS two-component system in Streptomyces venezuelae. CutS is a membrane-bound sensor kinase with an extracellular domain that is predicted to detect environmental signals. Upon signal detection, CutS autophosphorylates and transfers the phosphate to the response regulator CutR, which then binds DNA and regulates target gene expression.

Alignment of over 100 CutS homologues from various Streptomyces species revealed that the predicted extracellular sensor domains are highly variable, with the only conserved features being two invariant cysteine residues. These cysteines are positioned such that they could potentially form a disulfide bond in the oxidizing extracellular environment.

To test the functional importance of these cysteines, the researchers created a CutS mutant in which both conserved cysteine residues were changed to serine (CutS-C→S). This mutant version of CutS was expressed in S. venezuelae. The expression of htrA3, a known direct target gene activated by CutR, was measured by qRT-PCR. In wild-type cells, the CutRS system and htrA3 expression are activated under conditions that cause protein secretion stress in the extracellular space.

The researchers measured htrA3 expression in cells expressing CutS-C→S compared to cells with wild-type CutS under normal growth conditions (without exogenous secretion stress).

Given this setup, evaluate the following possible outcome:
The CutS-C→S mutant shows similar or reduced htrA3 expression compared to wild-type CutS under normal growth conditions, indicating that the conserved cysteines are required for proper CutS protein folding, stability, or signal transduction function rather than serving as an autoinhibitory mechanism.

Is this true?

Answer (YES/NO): NO